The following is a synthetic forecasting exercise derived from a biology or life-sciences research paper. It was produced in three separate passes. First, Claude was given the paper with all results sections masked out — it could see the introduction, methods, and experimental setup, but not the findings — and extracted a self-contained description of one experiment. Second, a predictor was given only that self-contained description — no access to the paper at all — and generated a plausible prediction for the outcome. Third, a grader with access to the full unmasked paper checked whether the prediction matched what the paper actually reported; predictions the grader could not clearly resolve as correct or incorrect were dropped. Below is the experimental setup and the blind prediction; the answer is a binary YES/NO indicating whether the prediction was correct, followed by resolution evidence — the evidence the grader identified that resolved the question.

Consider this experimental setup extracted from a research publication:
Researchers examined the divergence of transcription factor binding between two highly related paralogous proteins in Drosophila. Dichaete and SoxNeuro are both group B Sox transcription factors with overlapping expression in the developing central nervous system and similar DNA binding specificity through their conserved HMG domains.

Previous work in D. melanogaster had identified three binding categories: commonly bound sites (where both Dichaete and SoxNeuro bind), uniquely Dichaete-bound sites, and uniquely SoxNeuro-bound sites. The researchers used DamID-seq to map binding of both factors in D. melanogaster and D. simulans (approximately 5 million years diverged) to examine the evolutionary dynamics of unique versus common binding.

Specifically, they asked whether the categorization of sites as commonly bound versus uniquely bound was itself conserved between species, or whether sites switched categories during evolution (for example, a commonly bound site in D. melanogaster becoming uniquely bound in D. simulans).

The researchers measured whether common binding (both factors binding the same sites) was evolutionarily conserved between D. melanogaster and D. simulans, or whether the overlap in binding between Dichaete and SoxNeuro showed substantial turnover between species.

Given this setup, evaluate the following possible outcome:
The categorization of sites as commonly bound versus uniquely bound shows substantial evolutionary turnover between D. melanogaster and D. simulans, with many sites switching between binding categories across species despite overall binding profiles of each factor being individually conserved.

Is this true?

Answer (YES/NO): NO